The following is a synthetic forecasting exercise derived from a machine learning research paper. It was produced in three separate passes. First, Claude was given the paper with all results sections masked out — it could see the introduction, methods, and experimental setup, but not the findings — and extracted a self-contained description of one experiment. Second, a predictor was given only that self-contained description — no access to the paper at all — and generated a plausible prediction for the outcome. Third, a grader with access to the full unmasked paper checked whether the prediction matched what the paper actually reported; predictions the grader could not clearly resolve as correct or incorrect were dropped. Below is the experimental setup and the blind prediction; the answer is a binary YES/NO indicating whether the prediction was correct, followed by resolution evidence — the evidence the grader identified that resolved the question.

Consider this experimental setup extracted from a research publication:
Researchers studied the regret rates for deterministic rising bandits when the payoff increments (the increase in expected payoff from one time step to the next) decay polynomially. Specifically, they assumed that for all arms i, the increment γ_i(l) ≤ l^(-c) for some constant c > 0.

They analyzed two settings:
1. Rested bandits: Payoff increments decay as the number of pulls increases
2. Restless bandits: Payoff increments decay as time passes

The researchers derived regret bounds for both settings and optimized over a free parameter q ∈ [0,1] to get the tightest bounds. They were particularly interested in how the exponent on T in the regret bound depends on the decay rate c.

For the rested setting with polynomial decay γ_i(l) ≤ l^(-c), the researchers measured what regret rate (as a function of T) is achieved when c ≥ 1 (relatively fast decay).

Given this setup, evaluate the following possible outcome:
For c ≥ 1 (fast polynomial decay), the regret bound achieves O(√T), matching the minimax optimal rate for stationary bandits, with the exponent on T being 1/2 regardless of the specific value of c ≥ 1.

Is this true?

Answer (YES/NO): NO